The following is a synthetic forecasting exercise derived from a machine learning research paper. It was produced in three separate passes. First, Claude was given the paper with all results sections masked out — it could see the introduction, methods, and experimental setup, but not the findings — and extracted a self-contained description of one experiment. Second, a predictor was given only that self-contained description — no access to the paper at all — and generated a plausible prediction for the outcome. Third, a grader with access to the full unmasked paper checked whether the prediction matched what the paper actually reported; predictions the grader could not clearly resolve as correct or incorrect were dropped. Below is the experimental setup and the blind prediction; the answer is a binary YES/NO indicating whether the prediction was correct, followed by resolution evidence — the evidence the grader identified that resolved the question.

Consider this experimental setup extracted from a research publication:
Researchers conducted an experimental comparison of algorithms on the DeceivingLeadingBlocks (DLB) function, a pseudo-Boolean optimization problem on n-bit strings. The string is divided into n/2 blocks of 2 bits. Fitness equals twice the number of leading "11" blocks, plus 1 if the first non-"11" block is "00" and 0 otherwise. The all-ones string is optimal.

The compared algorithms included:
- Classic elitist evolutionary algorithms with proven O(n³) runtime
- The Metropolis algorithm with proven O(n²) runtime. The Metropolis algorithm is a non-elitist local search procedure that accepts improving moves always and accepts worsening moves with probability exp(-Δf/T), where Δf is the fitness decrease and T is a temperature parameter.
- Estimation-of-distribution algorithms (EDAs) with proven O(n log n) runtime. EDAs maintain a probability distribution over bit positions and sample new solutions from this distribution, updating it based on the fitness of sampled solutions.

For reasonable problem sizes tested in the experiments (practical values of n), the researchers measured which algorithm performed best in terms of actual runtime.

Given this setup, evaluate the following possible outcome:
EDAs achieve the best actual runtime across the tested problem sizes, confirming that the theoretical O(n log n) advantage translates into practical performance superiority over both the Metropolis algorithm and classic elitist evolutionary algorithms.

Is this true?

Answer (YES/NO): NO